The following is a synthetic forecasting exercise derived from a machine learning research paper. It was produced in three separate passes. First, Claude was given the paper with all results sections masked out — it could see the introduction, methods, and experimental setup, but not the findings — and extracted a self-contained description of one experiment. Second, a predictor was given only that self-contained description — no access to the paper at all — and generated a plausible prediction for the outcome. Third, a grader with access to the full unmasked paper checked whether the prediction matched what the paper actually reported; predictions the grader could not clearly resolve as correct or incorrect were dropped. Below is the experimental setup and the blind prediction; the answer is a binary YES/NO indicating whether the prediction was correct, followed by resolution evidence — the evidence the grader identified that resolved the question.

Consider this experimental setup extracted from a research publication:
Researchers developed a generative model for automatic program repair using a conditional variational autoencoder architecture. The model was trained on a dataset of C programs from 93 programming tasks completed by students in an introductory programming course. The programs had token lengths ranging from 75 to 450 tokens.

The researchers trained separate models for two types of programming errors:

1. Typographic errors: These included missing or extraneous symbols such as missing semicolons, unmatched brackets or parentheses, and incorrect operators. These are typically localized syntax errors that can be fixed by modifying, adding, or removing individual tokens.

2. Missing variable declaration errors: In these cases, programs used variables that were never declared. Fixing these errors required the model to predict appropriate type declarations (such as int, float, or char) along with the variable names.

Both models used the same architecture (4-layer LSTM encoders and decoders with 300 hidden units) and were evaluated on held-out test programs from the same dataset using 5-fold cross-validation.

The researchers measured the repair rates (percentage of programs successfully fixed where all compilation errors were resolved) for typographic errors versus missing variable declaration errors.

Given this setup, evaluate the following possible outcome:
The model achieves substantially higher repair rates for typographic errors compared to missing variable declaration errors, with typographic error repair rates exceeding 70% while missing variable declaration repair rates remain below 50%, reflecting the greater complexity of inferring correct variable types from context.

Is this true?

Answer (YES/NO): NO